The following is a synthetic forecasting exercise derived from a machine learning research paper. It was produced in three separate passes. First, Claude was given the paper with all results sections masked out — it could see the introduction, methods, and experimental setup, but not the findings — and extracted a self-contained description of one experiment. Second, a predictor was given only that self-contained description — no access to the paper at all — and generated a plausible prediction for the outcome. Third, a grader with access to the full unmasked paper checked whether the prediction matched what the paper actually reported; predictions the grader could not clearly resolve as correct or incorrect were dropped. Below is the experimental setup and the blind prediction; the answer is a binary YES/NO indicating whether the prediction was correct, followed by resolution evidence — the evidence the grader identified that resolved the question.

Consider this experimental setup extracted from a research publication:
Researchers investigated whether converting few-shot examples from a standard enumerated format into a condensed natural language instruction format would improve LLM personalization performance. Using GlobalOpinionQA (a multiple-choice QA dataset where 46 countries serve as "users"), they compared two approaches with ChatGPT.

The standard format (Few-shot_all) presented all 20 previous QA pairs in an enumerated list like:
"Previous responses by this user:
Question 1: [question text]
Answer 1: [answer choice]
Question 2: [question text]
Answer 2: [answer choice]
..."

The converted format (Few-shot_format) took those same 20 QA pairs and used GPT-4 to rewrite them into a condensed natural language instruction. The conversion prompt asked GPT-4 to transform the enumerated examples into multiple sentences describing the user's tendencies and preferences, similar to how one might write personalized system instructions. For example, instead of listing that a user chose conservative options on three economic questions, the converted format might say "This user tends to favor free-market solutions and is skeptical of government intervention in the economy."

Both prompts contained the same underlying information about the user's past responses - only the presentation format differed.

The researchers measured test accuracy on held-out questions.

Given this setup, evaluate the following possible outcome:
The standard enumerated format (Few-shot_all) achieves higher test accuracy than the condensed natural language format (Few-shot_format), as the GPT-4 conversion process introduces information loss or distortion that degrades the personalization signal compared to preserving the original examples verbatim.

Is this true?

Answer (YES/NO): NO